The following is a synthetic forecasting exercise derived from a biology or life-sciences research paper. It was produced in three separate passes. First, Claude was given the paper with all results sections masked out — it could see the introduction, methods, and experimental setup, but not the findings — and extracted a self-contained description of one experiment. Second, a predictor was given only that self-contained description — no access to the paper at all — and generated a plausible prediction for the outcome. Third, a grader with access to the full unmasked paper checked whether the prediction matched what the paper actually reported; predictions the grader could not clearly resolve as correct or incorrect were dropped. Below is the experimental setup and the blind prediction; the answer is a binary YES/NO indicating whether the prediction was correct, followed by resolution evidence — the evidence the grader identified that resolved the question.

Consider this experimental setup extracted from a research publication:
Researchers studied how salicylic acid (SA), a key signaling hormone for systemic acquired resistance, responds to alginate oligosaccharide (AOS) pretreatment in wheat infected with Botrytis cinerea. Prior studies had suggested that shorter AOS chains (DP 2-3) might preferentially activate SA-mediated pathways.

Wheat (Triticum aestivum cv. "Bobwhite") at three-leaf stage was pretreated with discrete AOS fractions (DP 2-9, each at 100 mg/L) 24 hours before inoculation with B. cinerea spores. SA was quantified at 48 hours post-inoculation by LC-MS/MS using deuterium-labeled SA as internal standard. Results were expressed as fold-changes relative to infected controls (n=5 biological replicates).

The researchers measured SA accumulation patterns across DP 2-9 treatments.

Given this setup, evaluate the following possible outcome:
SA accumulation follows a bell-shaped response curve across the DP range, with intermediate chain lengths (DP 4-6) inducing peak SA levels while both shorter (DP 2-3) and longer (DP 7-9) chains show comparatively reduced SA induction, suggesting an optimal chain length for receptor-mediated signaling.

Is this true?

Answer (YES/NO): NO